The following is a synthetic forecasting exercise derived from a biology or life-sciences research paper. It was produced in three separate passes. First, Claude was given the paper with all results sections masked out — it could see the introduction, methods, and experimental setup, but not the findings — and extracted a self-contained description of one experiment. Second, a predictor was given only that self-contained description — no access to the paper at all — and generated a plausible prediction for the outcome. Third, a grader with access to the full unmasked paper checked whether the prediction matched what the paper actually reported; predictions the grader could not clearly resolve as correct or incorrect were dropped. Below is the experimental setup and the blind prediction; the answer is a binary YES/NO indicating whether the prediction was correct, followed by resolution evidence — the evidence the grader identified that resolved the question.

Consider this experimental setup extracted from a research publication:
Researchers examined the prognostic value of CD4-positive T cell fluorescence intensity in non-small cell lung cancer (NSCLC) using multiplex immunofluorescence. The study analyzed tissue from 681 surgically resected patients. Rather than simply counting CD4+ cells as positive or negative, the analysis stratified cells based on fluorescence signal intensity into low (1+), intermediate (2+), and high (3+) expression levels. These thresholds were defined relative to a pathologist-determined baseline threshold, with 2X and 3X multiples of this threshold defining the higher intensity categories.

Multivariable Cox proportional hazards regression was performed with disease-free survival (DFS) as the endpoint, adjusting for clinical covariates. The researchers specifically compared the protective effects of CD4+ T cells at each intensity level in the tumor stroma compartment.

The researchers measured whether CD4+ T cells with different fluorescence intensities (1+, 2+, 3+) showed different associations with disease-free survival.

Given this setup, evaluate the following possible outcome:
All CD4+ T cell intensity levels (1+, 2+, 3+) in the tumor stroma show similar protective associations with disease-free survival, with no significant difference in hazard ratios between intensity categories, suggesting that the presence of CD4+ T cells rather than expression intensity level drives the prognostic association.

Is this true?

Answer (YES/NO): NO